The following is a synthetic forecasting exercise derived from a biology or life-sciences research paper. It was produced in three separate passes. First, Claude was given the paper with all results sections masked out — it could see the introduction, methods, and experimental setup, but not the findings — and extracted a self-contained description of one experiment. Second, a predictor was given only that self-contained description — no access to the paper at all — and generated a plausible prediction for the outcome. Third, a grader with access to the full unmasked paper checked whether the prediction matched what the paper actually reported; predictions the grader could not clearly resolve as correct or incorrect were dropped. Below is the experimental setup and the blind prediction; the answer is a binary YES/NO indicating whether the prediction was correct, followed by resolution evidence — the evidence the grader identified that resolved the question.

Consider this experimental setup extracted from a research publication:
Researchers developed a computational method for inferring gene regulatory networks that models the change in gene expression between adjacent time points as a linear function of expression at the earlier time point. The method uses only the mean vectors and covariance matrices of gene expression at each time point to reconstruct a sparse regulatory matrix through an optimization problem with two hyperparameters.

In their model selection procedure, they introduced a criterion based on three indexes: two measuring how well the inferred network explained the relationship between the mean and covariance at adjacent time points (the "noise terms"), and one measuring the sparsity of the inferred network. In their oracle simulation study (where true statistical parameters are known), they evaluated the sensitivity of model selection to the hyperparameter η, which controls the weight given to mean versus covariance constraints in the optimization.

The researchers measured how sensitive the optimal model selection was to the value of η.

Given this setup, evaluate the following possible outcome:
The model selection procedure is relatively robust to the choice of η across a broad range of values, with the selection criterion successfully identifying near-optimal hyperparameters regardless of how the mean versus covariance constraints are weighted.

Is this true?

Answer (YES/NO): YES